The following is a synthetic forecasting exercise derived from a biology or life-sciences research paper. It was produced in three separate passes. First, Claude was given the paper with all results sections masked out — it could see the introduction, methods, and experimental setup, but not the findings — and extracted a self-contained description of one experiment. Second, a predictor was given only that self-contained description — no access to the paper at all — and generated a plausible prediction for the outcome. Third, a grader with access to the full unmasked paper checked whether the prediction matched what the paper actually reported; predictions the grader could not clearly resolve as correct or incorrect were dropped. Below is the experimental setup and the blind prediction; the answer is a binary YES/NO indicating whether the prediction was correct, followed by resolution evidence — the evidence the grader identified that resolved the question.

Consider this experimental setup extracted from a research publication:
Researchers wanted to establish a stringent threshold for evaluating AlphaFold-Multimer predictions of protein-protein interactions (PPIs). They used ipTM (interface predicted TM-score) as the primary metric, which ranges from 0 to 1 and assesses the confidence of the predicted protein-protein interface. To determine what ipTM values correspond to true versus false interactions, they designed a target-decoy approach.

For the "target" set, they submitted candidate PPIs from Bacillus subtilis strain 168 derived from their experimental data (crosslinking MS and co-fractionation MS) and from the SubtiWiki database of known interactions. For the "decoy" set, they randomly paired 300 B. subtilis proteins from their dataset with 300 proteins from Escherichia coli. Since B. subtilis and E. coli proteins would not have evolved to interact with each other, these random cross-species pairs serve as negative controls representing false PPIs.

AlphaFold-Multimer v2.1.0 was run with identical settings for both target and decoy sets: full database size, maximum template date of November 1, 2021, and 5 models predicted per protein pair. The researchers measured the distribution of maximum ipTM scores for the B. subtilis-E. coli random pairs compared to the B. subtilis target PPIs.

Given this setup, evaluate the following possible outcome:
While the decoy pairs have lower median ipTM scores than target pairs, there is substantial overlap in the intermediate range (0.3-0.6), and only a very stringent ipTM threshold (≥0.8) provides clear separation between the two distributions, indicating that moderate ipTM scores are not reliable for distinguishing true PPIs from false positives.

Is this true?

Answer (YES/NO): NO